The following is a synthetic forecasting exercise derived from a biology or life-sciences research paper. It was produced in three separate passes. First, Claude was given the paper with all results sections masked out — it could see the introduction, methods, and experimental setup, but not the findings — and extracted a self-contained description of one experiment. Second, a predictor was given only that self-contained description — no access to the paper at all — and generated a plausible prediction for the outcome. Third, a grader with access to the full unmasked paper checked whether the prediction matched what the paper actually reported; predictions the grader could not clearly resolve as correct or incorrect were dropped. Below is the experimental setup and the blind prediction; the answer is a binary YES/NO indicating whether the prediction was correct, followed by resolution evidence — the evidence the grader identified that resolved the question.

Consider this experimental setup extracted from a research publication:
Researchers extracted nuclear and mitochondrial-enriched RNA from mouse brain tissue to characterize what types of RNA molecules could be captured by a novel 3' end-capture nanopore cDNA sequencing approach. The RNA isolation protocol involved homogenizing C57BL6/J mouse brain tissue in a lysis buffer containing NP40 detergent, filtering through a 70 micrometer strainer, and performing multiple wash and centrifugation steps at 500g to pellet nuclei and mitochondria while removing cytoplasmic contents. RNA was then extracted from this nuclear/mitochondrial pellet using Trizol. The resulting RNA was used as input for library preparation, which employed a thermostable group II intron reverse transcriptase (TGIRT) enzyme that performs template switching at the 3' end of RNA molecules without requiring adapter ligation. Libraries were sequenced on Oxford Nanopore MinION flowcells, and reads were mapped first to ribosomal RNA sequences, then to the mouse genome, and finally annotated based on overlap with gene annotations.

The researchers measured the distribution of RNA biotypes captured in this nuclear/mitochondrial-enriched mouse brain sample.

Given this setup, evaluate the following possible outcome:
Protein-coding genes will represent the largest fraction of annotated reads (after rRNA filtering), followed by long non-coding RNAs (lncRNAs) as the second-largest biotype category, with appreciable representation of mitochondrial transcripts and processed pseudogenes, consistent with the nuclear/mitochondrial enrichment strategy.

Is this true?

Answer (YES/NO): NO